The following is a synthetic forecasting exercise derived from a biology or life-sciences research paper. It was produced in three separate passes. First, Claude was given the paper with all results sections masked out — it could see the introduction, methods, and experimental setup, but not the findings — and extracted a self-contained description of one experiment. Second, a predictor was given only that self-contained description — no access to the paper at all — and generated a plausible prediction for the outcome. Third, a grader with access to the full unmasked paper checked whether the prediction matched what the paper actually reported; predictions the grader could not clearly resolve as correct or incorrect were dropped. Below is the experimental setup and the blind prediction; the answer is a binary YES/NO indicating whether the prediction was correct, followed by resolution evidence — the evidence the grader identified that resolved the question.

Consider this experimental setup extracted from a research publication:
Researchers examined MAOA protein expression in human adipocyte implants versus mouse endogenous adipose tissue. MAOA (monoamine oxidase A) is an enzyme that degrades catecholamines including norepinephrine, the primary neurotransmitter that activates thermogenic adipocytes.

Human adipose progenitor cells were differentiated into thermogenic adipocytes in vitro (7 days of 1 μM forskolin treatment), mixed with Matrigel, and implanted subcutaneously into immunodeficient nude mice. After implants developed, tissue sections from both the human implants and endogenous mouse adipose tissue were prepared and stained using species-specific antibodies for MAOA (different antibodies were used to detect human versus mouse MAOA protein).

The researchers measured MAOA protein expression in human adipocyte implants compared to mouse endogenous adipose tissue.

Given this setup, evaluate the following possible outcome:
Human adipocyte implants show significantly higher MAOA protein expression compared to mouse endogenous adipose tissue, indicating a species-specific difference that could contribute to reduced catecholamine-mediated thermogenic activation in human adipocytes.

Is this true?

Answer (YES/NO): YES